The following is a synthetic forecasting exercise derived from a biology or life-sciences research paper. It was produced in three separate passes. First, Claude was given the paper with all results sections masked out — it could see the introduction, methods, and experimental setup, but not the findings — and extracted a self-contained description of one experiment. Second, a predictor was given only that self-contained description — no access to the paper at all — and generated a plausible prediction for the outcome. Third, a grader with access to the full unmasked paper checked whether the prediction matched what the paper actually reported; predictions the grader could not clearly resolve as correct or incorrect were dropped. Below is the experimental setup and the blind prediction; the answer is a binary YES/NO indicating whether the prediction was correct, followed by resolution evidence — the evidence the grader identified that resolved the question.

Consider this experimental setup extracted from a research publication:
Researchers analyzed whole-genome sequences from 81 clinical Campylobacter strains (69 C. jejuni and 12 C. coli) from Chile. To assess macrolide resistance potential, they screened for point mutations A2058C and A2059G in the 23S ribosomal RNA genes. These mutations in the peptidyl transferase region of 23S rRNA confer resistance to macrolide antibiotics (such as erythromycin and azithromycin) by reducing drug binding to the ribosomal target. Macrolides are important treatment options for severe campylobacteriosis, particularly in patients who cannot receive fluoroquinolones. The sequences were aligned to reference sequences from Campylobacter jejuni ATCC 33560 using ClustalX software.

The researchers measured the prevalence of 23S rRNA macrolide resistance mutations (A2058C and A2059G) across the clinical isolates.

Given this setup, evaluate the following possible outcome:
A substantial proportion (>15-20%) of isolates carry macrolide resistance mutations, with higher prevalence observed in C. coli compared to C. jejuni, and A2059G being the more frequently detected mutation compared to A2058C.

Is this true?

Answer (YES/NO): NO